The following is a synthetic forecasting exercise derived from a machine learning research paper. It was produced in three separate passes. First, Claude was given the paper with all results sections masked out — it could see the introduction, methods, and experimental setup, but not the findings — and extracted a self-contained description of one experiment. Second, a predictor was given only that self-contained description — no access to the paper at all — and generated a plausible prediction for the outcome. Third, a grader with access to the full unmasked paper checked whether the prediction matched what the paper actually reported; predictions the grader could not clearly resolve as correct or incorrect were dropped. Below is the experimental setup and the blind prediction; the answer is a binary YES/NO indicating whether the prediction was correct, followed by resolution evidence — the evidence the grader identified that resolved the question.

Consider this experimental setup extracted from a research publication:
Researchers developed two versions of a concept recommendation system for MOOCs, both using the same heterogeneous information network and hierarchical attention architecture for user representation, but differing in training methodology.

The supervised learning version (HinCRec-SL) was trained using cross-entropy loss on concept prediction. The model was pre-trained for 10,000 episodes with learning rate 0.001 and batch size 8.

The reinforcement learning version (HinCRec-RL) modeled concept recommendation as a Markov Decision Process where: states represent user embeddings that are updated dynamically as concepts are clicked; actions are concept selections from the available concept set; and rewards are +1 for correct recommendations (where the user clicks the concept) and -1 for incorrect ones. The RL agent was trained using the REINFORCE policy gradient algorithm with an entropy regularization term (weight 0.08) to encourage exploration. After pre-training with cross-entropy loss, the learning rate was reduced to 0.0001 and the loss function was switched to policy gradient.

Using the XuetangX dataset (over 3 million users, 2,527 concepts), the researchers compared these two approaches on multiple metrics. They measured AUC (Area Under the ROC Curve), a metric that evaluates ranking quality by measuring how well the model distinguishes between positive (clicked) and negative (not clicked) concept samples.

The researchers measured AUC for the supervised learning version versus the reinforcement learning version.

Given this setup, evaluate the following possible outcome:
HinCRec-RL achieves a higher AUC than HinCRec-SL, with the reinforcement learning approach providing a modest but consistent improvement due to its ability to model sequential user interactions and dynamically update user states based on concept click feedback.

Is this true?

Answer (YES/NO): NO